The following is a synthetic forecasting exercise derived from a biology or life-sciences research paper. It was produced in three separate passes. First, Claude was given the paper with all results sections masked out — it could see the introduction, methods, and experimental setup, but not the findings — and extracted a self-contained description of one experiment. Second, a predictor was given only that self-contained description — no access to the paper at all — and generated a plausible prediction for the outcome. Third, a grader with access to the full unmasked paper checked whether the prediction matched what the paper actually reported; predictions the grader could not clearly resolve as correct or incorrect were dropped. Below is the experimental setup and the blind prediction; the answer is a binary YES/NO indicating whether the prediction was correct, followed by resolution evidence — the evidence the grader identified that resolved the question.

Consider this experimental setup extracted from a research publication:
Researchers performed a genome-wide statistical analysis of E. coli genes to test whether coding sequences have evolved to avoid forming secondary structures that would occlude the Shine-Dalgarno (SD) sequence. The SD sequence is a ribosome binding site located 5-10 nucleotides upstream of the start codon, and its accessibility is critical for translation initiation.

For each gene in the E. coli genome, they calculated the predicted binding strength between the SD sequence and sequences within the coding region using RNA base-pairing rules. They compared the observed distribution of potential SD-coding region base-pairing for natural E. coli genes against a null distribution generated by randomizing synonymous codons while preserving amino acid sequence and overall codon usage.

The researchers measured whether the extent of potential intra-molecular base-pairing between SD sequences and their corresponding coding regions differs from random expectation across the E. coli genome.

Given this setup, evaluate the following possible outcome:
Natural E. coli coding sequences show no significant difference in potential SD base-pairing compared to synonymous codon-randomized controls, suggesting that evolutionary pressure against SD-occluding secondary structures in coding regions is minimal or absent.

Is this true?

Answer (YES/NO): NO